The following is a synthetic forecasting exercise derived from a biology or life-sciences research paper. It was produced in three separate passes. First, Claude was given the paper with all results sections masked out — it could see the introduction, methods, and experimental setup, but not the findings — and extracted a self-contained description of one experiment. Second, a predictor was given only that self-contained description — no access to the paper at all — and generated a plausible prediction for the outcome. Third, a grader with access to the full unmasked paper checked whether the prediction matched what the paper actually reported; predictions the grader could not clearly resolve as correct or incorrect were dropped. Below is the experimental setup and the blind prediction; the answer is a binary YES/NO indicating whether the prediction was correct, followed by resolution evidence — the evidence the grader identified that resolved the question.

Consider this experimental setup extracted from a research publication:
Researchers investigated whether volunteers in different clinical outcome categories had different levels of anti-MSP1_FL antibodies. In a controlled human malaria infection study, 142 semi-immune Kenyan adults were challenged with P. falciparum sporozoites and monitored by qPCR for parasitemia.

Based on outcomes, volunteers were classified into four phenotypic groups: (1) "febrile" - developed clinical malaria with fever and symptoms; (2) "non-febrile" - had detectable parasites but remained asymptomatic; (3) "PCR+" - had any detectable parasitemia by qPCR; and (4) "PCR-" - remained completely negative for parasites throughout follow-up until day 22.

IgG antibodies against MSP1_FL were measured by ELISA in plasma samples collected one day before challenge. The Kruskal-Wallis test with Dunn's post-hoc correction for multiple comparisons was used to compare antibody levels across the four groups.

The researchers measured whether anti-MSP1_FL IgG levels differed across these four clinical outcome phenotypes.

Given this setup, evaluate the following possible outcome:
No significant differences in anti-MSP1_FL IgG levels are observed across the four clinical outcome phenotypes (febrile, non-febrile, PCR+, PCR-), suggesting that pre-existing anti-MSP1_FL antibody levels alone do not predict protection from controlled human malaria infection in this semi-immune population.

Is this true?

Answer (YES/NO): NO